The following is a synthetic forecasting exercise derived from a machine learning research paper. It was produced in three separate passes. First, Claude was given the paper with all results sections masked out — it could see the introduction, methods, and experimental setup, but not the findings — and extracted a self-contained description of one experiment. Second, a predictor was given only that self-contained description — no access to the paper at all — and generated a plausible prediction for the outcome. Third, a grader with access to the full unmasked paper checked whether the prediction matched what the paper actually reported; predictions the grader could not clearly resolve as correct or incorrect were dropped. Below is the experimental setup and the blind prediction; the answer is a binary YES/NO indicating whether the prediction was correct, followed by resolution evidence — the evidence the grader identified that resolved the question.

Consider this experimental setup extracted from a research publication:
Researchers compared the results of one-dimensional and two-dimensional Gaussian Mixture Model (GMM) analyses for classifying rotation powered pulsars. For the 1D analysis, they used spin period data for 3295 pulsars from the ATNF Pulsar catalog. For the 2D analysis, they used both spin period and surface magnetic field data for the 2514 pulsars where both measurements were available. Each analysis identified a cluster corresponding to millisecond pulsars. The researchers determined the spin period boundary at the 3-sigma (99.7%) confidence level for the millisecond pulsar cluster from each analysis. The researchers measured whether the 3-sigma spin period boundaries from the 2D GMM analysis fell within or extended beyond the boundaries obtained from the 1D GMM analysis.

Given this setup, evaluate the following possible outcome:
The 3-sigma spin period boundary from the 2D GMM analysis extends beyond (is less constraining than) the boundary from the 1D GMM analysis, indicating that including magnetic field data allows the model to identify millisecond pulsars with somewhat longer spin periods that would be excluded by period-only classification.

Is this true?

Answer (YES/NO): NO